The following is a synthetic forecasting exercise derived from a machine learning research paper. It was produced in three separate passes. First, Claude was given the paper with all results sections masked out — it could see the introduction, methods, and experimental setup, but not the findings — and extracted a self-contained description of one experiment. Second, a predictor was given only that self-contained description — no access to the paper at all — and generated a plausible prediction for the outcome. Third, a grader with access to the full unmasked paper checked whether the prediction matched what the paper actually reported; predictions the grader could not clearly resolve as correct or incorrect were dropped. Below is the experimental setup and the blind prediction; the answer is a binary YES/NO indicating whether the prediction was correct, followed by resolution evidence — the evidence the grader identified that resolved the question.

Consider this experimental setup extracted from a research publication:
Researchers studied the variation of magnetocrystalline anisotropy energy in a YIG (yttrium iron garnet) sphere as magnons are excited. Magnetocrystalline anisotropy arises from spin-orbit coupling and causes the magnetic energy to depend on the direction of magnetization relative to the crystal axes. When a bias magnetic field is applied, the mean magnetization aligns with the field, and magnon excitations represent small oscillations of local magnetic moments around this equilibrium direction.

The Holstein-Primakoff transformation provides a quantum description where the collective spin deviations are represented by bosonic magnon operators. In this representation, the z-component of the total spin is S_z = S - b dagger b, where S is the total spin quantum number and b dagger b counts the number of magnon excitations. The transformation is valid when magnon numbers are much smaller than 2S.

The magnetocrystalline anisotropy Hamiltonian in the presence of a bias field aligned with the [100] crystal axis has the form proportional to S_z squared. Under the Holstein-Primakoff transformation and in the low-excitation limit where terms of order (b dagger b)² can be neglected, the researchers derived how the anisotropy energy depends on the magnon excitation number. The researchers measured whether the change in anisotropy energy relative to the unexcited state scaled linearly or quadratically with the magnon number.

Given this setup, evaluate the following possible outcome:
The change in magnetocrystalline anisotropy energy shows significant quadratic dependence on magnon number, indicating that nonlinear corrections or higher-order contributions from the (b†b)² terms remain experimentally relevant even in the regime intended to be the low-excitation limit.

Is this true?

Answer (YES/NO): NO